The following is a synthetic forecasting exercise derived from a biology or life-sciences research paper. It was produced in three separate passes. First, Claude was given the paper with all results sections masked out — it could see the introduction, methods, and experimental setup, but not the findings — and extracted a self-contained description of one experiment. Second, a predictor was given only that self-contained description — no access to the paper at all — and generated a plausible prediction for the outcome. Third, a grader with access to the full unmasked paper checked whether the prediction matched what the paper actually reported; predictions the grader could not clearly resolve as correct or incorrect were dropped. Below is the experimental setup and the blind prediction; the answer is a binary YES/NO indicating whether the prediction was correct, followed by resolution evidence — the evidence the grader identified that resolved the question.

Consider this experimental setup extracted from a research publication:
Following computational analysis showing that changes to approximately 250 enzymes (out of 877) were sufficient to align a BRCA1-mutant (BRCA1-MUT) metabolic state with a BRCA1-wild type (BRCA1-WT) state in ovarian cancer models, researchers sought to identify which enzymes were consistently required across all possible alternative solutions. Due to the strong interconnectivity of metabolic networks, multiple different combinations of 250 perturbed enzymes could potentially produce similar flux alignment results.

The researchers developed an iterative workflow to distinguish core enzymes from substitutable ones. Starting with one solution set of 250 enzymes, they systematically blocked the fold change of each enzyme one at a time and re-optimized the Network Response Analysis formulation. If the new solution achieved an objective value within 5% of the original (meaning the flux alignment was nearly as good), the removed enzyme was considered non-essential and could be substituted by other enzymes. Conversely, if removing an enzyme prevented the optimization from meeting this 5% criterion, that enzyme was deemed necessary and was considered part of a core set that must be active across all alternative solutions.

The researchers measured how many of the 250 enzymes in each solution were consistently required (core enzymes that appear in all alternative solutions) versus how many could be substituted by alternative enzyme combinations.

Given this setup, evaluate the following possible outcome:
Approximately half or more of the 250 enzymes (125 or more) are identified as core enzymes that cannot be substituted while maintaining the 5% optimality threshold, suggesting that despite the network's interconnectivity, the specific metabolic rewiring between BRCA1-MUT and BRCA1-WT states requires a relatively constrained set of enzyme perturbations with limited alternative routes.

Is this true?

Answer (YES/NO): YES